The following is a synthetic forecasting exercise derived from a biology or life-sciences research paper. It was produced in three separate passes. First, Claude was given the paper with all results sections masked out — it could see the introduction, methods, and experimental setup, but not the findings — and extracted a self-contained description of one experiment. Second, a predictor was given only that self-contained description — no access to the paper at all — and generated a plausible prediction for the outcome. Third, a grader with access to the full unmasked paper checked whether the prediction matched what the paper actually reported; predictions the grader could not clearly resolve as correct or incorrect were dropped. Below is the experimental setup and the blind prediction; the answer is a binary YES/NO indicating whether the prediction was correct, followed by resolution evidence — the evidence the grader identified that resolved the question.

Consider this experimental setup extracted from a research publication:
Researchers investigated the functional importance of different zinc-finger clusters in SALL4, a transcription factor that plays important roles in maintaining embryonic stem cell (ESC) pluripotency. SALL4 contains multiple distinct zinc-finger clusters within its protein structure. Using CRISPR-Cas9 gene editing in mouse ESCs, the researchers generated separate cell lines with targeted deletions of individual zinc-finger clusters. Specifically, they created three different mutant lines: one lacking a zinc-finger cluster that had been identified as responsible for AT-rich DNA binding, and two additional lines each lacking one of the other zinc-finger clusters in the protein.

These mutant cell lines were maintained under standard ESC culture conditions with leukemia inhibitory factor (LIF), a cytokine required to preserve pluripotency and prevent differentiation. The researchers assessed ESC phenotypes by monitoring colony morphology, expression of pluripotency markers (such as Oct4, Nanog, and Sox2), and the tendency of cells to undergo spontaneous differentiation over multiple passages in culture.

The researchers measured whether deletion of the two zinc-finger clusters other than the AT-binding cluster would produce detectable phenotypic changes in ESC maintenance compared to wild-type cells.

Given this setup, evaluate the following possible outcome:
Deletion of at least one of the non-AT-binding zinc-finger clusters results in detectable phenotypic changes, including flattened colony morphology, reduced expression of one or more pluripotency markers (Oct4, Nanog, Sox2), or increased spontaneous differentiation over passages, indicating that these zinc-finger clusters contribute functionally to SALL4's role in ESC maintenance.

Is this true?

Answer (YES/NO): NO